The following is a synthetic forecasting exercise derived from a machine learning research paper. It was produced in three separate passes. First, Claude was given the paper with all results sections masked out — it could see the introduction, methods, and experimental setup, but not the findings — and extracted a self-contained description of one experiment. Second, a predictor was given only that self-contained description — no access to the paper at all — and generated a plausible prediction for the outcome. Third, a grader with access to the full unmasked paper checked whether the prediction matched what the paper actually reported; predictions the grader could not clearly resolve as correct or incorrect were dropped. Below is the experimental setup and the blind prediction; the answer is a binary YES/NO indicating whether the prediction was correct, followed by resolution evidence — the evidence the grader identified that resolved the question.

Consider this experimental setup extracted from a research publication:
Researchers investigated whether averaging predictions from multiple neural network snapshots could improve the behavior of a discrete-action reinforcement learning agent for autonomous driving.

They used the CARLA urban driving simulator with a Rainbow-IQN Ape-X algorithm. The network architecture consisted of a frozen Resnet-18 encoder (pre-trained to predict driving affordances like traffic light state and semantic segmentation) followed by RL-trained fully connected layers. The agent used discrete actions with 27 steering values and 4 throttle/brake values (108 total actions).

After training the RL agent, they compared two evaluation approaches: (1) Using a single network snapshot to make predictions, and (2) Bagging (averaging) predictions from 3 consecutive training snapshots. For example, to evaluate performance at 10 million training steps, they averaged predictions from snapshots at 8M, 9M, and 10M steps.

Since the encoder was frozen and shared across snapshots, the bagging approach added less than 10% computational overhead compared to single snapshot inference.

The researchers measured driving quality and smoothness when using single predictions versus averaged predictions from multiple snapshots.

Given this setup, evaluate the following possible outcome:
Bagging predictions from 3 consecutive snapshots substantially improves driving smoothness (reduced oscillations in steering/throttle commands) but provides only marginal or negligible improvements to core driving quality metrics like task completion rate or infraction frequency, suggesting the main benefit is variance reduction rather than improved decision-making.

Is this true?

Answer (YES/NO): NO